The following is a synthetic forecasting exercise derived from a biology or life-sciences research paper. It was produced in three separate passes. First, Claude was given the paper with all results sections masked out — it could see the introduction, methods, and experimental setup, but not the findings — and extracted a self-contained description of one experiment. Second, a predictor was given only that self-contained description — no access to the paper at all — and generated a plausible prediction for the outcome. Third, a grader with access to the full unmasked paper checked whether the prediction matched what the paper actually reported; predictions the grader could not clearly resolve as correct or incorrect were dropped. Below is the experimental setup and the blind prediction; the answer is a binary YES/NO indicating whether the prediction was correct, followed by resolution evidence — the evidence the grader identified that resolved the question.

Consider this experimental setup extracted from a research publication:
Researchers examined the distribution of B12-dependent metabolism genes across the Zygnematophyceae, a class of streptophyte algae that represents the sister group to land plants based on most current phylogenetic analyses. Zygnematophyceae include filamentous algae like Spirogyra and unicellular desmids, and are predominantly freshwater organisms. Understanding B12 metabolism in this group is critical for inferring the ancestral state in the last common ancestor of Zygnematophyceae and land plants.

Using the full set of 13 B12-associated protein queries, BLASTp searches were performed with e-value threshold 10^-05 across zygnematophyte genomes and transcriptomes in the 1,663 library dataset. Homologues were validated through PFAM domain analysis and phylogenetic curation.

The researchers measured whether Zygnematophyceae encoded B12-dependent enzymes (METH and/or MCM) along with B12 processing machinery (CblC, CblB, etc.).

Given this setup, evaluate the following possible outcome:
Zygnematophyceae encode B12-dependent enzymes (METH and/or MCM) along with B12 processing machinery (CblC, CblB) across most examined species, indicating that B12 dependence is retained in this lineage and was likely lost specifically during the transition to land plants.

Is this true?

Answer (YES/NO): NO